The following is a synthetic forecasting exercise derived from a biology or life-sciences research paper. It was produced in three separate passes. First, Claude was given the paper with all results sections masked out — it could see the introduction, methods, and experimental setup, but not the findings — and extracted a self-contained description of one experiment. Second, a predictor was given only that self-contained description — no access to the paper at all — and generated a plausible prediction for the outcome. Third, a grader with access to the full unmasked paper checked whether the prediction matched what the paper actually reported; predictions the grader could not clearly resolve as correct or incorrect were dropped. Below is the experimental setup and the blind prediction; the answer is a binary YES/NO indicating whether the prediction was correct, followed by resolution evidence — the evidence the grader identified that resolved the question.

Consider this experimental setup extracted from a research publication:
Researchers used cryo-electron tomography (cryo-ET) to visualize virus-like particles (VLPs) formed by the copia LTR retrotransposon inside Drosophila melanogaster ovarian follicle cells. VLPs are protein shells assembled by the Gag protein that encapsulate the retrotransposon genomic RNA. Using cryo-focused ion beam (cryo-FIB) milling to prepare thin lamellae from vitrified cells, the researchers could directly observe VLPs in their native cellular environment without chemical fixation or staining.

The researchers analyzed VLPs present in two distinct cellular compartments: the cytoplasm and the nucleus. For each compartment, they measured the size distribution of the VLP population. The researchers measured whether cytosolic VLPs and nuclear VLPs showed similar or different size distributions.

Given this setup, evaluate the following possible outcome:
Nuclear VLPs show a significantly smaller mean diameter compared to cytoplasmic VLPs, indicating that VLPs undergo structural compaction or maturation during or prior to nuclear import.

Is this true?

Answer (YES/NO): NO